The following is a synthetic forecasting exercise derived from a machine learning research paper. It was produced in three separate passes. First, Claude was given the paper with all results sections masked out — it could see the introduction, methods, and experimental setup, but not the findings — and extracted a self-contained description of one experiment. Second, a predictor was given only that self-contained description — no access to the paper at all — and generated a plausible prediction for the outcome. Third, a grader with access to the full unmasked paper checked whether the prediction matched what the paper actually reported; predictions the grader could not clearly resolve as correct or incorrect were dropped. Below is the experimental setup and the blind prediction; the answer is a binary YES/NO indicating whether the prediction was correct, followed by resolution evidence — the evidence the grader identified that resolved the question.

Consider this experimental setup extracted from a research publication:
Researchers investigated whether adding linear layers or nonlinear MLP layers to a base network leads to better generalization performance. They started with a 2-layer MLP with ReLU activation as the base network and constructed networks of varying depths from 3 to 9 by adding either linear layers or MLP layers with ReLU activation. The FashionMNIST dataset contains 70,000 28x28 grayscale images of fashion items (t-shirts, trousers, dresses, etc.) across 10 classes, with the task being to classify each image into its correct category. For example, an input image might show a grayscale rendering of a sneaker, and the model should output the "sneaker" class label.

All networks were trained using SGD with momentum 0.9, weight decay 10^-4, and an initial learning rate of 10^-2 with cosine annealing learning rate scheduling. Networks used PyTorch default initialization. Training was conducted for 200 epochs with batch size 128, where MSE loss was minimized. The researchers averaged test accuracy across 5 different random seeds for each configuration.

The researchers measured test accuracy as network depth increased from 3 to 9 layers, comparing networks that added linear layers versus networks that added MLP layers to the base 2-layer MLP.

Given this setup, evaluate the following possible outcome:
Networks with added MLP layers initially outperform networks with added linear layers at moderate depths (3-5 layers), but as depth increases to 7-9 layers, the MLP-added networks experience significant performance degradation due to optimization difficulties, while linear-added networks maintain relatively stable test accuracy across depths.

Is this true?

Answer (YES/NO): NO